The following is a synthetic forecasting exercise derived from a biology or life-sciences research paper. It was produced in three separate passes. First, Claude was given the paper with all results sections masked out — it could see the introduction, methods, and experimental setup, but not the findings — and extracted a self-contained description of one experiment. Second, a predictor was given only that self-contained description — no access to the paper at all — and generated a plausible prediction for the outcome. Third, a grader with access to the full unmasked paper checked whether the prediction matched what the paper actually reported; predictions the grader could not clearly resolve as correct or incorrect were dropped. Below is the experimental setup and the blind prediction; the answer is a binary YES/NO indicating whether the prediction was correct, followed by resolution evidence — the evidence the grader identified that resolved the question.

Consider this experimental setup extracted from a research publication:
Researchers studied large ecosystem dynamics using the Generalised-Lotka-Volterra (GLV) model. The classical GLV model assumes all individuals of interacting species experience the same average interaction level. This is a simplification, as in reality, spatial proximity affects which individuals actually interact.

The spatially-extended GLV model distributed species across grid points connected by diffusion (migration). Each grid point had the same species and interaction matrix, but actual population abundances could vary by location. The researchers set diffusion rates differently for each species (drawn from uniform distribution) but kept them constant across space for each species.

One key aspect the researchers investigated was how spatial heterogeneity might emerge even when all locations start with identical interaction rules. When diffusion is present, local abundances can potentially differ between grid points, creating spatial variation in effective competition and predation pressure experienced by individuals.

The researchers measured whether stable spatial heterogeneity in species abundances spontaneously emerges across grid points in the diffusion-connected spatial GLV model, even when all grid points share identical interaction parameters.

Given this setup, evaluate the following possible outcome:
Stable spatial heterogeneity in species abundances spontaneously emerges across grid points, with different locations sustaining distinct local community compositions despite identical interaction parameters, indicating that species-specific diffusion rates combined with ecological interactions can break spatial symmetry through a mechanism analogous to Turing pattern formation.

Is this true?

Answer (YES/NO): NO